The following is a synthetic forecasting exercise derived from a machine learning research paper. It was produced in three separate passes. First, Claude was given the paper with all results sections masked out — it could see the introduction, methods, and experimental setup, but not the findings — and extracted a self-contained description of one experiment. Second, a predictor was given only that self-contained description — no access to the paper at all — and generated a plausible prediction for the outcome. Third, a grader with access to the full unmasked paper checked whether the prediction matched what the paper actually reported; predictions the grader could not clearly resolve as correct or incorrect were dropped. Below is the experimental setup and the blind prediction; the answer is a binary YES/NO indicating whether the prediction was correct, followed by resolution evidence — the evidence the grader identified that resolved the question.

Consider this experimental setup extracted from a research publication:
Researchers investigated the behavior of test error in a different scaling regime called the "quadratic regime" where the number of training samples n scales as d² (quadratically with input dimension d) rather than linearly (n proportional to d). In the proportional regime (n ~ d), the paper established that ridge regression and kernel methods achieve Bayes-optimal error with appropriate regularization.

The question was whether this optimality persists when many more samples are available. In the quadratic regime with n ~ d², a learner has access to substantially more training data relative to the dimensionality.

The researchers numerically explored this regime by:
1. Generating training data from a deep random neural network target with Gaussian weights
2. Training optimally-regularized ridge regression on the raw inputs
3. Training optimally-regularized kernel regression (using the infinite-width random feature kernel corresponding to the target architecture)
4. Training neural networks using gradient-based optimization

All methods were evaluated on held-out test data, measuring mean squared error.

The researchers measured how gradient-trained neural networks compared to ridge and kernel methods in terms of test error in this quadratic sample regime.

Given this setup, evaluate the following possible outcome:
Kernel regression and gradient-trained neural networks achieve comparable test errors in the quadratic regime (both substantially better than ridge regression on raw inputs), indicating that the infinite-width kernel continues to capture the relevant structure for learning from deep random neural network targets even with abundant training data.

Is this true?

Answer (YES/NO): NO